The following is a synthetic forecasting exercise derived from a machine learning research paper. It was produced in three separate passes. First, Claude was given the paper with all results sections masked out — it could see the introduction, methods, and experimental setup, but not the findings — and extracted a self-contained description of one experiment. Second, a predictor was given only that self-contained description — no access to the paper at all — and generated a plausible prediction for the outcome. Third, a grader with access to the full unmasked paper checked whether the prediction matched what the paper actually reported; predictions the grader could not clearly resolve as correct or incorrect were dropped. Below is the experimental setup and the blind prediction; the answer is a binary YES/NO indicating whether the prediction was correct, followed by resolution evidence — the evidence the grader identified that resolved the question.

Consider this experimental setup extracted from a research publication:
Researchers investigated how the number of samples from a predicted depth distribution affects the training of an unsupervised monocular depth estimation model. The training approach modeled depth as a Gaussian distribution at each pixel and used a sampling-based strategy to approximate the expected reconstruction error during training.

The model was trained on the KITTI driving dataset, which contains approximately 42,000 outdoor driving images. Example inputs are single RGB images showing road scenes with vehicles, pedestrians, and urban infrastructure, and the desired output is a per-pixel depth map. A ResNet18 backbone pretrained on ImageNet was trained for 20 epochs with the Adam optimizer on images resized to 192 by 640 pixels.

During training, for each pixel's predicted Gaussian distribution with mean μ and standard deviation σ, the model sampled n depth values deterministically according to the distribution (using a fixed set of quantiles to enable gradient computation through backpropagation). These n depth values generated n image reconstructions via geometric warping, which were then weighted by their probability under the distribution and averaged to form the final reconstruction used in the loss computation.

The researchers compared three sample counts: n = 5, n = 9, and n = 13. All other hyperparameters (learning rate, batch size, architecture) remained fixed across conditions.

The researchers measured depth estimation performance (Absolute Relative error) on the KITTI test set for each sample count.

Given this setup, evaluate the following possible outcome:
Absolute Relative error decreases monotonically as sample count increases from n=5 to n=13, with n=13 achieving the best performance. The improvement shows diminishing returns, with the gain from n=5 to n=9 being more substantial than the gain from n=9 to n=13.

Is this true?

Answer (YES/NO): NO